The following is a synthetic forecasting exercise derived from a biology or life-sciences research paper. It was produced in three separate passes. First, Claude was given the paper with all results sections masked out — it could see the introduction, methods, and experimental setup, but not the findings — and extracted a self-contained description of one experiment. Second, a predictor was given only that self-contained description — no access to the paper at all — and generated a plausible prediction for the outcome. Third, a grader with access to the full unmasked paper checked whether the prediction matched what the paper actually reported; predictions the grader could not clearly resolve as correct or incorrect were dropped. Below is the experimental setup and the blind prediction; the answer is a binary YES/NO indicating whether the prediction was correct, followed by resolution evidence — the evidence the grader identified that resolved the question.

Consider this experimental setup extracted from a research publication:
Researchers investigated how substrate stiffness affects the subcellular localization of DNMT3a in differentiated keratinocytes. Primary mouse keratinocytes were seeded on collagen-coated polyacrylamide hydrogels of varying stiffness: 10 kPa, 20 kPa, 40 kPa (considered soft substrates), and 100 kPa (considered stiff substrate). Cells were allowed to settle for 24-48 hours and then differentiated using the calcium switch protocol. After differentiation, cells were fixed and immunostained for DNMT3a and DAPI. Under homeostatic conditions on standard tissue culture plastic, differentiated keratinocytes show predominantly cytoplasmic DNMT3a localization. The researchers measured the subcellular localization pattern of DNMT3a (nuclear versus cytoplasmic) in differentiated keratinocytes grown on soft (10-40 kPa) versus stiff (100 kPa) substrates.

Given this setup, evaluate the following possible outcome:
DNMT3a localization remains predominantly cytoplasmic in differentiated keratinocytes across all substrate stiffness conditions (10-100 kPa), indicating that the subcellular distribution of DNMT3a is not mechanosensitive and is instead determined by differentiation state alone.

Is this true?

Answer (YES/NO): NO